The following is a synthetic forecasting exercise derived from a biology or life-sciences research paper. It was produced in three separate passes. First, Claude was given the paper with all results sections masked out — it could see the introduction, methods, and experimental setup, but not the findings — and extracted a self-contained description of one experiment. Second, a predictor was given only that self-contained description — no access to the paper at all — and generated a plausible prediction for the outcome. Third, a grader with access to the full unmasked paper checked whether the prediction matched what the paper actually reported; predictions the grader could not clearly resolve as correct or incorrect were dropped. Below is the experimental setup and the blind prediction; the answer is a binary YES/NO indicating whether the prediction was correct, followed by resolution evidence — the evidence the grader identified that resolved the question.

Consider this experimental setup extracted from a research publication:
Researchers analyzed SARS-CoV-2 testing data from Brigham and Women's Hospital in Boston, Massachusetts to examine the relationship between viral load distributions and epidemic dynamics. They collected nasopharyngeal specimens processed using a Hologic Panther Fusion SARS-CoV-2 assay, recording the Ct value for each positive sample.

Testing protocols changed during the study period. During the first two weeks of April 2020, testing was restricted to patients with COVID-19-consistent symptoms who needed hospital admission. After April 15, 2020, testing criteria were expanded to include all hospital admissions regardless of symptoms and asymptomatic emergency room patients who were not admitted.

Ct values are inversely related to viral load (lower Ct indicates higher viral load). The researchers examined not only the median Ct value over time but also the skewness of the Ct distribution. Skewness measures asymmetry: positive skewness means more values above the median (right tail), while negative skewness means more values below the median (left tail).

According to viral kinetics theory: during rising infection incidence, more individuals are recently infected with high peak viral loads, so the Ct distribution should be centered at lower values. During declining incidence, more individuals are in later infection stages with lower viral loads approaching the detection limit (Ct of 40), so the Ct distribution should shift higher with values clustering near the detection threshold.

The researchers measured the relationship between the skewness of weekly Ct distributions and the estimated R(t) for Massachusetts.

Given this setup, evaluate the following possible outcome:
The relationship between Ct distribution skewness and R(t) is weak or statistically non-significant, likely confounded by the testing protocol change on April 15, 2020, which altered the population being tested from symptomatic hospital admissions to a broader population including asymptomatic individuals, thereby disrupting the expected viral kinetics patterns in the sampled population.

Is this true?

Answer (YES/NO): NO